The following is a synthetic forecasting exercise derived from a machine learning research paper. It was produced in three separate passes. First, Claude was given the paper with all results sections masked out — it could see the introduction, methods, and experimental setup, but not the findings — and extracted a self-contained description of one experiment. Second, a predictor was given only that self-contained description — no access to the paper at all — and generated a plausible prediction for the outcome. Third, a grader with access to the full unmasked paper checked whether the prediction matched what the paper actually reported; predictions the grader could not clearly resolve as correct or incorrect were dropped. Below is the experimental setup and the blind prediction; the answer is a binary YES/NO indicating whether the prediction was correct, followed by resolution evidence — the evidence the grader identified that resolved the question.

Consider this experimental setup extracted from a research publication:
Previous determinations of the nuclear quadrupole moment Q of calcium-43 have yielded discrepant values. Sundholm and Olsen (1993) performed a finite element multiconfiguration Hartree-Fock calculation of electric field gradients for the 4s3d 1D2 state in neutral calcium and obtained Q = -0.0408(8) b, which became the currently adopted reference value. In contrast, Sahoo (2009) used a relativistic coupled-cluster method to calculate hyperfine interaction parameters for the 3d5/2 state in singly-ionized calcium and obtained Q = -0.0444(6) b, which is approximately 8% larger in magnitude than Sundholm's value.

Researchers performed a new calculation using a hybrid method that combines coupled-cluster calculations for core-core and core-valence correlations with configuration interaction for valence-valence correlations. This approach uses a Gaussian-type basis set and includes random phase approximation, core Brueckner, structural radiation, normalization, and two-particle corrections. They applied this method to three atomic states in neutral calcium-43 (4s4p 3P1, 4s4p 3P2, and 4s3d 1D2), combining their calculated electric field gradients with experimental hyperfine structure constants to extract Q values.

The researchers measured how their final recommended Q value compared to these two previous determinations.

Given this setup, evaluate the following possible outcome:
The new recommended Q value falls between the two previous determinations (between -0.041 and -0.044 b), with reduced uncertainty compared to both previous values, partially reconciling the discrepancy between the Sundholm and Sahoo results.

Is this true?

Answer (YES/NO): NO